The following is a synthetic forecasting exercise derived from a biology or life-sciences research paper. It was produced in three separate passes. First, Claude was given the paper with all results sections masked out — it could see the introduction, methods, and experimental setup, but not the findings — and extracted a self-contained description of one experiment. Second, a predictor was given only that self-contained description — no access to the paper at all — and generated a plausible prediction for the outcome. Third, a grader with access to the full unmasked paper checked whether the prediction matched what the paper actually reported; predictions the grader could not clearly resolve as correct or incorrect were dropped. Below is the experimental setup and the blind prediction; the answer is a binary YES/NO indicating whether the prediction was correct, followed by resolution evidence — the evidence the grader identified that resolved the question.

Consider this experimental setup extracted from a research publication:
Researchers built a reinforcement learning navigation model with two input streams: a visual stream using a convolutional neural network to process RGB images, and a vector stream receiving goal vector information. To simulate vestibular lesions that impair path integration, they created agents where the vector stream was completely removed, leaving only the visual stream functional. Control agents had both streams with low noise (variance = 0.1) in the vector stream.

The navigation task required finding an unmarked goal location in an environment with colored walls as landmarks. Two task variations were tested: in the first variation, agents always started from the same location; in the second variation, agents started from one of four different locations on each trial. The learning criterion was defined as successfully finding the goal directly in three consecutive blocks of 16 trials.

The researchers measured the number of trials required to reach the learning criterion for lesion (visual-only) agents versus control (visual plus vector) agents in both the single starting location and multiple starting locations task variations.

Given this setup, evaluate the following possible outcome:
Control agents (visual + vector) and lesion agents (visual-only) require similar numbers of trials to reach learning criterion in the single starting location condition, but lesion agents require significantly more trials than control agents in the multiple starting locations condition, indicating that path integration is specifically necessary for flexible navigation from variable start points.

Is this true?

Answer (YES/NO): NO